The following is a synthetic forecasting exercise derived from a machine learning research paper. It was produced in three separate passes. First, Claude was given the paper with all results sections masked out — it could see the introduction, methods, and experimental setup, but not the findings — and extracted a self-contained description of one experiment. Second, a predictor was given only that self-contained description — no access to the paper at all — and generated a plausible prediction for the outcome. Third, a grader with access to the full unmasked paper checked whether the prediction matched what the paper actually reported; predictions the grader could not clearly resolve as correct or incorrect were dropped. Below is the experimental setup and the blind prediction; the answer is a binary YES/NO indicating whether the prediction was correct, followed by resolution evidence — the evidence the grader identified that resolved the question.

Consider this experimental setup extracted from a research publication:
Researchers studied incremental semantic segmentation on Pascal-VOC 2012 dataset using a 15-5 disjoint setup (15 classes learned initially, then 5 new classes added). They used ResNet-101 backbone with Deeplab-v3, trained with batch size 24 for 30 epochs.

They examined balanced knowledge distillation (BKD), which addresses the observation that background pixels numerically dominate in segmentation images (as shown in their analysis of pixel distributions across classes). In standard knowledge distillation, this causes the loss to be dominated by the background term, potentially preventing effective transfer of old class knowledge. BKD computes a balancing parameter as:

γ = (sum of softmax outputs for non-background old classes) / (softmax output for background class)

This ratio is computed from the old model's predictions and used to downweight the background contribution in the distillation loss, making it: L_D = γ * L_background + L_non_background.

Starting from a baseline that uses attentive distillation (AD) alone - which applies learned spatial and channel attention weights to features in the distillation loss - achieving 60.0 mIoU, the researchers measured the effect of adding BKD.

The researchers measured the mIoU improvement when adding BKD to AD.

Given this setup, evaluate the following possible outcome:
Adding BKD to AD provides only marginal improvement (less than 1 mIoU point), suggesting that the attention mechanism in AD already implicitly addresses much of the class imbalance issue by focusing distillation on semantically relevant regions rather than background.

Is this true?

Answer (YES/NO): NO